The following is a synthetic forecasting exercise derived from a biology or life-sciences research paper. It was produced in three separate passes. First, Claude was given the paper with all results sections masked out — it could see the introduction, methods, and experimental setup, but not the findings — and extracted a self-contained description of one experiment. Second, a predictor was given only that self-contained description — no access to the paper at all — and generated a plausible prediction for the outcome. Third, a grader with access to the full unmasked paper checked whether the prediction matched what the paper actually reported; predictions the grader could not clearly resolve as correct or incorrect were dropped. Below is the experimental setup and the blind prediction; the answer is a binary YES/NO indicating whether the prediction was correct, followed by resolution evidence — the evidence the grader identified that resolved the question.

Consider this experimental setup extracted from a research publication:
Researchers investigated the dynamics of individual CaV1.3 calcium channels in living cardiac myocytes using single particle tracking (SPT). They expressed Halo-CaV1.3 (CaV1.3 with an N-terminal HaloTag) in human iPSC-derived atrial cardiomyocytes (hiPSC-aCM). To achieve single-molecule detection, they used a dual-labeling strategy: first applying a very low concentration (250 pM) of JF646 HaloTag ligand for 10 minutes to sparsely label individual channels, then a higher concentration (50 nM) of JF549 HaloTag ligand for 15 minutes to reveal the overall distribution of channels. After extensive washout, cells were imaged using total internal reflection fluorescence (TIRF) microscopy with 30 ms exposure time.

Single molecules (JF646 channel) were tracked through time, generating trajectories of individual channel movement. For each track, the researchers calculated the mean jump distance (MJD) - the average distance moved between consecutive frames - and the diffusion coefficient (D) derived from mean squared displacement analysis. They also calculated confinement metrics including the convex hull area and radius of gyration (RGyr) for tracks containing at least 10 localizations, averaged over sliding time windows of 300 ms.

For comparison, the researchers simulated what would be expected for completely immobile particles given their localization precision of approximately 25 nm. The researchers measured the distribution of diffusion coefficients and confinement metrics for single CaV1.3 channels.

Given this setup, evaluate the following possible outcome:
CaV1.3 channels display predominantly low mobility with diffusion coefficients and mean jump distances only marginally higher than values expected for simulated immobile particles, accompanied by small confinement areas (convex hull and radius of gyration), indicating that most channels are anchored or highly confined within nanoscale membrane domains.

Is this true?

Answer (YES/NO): NO